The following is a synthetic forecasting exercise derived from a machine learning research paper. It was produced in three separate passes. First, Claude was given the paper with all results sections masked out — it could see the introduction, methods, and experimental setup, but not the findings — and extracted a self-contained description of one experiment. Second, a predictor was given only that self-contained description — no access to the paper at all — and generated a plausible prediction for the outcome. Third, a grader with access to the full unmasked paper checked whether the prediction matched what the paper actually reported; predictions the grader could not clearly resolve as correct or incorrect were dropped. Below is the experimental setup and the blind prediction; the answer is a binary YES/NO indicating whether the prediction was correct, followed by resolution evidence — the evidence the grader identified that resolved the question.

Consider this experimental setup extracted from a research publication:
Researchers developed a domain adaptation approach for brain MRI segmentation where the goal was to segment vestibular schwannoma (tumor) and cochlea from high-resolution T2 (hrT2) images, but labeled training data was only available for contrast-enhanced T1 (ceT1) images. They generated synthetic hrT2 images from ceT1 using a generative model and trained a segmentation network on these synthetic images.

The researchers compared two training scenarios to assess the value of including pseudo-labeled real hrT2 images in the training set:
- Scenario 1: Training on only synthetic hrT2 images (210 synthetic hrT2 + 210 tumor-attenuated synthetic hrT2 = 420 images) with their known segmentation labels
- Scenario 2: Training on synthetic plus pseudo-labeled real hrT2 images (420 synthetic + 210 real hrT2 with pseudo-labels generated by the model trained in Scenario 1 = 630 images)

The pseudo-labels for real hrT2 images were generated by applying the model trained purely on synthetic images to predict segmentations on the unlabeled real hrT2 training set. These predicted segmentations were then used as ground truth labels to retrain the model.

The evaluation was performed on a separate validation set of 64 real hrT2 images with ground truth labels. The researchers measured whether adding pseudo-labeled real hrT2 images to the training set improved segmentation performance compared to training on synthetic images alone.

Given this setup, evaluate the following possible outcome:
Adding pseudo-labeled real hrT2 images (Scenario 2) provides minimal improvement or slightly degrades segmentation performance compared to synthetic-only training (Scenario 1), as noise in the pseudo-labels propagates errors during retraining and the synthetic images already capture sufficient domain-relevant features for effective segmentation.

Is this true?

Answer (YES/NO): NO